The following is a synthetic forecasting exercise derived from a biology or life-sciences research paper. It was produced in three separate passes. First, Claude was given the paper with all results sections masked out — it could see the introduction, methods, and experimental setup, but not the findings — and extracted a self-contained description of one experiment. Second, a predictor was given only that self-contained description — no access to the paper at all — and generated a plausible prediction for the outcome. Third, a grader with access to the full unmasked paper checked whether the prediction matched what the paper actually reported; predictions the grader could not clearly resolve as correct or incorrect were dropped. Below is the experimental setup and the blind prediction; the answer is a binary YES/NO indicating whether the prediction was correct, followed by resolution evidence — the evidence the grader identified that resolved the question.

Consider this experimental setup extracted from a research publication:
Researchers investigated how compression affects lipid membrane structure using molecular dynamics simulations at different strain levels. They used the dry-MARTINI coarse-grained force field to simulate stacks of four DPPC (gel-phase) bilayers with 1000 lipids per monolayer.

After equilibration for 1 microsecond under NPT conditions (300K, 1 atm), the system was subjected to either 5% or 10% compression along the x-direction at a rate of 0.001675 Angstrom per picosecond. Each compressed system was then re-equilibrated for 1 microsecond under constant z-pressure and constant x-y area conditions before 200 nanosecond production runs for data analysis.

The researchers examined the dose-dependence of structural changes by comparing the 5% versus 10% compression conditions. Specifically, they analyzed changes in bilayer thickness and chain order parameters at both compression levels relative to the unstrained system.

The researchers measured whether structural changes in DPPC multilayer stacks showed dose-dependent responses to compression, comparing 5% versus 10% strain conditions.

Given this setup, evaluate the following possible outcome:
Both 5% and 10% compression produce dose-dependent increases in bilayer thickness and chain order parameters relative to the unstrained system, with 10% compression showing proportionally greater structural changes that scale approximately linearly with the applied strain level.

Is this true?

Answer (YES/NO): NO